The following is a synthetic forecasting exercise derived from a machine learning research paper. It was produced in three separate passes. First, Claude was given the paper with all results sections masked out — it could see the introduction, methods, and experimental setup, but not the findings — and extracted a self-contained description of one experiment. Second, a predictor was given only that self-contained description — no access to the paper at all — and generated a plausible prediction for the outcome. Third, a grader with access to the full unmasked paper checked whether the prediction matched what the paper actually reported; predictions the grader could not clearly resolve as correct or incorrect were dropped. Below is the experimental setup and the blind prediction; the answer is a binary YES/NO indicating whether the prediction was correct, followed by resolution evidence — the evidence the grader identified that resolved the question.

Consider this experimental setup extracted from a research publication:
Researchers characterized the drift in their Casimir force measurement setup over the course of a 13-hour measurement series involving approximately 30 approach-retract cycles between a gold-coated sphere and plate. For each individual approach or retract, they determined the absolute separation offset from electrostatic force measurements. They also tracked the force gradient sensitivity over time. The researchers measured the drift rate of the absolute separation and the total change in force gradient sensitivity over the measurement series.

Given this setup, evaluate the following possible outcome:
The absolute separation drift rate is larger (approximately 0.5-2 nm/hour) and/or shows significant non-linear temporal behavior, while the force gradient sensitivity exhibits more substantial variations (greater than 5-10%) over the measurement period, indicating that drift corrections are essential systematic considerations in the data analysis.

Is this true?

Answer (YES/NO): NO